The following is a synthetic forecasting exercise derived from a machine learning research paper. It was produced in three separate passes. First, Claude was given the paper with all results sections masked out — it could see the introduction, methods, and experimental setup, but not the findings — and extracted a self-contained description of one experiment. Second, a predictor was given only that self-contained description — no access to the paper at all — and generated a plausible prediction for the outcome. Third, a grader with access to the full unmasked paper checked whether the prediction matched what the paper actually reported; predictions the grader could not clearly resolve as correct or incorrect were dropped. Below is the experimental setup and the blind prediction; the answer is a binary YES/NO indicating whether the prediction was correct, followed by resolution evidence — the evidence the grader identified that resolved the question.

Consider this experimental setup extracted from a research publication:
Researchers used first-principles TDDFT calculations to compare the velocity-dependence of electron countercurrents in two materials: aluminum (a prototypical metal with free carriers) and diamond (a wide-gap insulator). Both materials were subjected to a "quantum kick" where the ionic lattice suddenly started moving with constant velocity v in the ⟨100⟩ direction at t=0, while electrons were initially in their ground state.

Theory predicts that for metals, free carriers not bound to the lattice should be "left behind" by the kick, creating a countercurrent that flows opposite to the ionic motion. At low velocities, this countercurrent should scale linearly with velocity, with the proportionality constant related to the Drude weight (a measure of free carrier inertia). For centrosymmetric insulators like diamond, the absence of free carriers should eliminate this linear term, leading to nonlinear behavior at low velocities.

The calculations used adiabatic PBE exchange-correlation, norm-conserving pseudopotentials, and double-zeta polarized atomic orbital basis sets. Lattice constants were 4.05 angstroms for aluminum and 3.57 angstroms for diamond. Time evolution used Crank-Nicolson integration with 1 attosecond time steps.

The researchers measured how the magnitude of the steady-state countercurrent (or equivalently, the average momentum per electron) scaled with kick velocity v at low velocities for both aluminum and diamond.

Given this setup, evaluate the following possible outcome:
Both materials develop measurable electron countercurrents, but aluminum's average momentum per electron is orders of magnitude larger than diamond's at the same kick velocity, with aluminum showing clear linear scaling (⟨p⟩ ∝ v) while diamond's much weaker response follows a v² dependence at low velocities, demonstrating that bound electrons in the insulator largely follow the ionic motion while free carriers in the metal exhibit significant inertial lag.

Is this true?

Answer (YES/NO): NO